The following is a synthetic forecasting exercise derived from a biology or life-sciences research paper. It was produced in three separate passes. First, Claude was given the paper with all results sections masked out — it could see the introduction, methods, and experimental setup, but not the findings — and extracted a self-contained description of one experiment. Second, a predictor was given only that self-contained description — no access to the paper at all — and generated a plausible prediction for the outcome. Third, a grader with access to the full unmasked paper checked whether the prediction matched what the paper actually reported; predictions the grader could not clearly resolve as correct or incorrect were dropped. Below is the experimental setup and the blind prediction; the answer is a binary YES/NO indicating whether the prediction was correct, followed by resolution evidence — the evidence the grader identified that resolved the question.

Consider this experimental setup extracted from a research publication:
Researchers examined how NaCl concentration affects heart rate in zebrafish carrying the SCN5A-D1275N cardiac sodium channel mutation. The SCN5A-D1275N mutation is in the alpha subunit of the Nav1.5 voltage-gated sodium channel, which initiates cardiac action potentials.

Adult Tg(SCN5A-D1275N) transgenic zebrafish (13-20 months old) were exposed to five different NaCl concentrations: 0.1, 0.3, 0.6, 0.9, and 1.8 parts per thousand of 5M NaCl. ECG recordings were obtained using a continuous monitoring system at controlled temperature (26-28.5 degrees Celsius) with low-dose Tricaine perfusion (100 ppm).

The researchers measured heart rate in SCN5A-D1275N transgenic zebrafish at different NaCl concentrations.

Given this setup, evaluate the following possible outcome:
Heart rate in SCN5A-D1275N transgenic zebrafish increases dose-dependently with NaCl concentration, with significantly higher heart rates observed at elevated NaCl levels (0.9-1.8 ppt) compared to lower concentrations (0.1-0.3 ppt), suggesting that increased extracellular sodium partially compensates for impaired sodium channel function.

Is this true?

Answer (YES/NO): NO